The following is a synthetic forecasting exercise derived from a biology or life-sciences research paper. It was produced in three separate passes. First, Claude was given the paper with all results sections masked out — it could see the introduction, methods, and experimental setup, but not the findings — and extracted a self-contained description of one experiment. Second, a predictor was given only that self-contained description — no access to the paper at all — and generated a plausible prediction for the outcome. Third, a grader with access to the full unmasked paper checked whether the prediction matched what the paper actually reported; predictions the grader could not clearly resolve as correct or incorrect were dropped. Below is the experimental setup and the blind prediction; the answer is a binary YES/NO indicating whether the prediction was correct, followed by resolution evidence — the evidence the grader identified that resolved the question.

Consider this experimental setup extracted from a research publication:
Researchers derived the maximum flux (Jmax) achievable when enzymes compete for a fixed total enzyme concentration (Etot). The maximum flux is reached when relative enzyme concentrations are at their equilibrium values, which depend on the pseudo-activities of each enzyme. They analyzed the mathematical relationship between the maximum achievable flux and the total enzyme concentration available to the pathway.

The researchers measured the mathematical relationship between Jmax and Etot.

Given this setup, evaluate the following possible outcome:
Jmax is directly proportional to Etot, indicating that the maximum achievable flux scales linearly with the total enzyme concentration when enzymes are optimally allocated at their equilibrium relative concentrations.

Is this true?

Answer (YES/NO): YES